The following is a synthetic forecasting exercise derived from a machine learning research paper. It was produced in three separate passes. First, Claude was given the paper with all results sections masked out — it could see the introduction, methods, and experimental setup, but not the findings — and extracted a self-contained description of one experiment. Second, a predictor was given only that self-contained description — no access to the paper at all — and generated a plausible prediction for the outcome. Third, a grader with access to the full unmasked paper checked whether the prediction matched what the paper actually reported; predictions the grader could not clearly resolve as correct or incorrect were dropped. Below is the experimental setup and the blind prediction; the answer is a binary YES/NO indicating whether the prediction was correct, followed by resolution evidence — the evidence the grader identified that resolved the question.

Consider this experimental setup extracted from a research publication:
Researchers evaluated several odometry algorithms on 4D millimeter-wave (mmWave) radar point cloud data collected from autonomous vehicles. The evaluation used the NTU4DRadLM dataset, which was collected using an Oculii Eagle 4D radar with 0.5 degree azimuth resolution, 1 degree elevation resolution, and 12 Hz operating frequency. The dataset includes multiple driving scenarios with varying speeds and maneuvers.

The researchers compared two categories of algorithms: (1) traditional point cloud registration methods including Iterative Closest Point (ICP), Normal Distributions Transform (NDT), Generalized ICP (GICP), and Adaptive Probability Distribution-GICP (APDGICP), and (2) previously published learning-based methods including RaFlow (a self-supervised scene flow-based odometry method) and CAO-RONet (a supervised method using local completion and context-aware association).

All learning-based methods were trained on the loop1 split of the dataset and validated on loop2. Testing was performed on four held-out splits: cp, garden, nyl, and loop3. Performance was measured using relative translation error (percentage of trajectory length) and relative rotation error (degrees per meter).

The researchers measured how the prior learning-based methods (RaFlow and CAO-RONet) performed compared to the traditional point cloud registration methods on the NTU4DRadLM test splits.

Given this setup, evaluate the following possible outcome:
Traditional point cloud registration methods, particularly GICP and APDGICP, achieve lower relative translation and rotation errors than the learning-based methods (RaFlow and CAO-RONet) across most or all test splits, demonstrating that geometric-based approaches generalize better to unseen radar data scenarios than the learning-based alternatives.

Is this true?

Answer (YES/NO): YES